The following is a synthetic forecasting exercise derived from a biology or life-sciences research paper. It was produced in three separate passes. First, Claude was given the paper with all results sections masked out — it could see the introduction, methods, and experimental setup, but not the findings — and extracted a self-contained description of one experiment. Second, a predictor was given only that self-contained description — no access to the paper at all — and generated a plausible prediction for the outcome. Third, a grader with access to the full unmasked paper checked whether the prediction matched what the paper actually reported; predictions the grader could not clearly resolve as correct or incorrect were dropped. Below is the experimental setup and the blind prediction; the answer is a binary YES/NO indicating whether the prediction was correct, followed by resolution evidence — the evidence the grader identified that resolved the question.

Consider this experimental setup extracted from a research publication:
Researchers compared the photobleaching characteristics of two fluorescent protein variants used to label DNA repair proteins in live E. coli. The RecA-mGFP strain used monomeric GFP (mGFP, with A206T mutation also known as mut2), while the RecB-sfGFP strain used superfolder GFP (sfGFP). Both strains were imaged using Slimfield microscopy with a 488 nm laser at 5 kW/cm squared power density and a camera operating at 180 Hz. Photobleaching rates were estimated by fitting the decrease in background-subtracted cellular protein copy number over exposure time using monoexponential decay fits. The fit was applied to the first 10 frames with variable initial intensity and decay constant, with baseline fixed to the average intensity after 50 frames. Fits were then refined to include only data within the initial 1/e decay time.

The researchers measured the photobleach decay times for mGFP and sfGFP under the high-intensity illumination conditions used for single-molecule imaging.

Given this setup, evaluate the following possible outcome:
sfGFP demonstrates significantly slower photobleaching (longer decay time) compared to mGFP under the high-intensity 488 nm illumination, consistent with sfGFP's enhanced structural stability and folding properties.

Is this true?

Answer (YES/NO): NO